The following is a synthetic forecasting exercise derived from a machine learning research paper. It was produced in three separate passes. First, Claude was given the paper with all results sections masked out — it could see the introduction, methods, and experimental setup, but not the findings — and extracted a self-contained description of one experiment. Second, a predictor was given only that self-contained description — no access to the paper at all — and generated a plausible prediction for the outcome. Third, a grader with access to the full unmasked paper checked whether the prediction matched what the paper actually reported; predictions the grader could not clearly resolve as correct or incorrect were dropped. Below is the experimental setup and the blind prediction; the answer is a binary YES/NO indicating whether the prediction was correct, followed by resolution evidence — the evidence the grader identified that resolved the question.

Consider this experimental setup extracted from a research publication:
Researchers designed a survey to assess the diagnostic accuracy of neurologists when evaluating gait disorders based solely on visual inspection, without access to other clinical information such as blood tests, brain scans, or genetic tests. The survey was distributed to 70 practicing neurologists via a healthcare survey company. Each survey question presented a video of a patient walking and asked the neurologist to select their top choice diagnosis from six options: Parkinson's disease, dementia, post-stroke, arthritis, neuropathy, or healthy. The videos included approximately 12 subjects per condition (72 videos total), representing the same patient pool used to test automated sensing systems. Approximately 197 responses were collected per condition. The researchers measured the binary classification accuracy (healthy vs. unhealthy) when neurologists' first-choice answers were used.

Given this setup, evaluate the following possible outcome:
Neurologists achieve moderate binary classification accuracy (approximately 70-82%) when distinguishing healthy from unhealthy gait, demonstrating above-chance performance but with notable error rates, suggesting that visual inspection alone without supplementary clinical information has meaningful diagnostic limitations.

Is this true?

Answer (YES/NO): YES